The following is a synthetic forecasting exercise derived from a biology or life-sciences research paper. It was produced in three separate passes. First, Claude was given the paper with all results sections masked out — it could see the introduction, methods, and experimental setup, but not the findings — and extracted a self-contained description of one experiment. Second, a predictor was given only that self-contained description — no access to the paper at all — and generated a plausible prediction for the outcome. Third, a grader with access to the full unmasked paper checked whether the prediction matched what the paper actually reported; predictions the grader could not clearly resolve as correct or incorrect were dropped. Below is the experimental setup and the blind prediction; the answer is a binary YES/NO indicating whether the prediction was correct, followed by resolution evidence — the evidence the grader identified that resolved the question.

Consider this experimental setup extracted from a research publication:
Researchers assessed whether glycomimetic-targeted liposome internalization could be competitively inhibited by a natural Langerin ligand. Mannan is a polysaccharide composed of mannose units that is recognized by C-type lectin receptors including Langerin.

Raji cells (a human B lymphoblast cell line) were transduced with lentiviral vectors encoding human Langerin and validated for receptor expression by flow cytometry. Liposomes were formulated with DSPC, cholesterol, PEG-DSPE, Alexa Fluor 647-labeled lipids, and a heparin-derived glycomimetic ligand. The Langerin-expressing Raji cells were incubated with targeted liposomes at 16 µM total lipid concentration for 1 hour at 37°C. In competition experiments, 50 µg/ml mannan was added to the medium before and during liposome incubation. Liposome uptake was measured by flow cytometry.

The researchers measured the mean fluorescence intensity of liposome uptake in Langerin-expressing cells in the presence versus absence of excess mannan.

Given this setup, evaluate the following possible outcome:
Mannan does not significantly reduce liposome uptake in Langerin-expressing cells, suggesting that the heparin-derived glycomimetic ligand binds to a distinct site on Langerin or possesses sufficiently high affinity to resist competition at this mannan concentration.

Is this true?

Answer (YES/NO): NO